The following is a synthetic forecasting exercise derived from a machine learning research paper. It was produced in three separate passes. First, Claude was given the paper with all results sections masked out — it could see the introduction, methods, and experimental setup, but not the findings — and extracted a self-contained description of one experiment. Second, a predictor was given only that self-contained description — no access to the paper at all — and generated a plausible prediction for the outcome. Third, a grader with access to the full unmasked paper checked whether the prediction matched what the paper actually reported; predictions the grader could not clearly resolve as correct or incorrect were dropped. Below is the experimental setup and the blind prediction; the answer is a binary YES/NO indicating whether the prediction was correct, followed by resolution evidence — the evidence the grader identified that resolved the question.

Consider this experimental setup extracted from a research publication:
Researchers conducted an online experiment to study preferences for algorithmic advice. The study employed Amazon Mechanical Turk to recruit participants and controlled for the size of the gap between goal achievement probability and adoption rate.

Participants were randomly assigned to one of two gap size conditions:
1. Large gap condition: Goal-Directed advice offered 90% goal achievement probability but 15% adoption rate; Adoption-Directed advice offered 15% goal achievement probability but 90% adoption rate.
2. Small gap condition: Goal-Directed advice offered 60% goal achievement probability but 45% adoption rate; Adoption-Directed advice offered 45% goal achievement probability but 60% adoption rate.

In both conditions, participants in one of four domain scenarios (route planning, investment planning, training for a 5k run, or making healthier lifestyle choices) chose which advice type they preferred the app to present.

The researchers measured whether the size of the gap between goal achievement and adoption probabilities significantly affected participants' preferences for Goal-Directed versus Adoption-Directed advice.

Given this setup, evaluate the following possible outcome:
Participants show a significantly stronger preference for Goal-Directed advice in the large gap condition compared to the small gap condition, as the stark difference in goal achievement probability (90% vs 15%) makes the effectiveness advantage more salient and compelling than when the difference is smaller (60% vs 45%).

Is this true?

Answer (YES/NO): NO